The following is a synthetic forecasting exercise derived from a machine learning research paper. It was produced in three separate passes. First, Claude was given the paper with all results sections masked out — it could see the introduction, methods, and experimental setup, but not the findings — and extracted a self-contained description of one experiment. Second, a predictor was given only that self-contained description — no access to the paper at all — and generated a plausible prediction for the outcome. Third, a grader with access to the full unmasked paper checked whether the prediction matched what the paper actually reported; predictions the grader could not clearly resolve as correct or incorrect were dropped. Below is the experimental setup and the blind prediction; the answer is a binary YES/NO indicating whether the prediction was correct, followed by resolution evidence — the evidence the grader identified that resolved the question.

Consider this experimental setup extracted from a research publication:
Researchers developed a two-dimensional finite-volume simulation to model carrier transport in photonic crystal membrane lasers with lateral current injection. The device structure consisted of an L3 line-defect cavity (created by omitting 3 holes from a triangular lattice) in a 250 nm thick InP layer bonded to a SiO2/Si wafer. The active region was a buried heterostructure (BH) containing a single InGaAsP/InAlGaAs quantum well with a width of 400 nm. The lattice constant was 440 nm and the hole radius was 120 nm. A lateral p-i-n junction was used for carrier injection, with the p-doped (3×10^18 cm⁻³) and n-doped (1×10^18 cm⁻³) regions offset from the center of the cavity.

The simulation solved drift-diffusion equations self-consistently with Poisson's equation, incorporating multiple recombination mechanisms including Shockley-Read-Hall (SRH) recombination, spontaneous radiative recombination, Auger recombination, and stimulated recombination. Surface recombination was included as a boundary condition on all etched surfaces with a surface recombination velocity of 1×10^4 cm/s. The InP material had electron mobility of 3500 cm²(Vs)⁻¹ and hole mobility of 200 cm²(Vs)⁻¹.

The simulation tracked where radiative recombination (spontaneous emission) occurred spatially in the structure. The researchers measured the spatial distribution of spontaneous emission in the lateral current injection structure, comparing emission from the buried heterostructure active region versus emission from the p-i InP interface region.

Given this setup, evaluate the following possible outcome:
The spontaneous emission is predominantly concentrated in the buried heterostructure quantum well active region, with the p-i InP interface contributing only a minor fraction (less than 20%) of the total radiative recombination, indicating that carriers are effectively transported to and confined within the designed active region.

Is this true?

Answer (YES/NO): NO